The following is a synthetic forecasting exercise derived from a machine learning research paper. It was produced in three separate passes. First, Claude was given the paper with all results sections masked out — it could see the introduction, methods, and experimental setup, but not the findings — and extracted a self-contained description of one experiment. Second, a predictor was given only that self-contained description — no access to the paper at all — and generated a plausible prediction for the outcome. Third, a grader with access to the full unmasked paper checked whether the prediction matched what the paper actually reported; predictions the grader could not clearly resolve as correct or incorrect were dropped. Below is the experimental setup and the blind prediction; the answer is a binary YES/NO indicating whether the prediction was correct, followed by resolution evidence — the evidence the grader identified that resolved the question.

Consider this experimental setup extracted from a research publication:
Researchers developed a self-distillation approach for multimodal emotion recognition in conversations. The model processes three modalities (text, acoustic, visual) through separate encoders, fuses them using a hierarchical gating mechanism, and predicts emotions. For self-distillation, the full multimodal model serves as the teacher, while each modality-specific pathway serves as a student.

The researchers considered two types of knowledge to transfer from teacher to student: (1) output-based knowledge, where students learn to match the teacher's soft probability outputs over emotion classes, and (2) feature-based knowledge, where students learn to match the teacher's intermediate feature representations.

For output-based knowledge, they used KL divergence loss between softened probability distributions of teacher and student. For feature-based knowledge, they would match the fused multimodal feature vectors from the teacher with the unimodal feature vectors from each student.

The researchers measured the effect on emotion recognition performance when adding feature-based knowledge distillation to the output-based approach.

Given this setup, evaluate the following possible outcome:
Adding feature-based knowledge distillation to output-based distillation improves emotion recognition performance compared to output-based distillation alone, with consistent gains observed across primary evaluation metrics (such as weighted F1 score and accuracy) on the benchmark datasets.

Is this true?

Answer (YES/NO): NO